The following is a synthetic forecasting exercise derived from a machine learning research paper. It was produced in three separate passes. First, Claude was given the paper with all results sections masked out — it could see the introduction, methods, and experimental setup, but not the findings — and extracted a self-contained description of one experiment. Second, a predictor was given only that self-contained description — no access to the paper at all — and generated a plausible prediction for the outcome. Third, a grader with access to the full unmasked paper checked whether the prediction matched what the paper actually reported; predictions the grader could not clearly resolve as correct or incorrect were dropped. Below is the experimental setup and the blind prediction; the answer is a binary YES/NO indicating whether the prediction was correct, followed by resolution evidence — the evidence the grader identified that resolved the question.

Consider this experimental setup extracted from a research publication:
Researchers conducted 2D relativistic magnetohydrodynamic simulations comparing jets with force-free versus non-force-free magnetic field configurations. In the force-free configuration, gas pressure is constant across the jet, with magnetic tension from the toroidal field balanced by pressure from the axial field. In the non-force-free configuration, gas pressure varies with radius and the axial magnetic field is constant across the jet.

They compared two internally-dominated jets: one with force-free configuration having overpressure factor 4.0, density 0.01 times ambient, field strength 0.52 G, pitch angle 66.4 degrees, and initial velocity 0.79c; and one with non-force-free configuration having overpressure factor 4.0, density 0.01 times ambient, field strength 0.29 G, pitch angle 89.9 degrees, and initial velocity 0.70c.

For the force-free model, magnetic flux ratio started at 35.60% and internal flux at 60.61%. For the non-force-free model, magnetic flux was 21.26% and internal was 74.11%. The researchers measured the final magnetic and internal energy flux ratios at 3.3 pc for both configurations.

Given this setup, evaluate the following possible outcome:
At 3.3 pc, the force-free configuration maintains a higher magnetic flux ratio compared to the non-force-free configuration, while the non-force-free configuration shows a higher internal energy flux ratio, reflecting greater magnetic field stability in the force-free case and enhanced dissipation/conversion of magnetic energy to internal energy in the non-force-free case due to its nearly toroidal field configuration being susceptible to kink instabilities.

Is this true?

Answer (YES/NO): YES